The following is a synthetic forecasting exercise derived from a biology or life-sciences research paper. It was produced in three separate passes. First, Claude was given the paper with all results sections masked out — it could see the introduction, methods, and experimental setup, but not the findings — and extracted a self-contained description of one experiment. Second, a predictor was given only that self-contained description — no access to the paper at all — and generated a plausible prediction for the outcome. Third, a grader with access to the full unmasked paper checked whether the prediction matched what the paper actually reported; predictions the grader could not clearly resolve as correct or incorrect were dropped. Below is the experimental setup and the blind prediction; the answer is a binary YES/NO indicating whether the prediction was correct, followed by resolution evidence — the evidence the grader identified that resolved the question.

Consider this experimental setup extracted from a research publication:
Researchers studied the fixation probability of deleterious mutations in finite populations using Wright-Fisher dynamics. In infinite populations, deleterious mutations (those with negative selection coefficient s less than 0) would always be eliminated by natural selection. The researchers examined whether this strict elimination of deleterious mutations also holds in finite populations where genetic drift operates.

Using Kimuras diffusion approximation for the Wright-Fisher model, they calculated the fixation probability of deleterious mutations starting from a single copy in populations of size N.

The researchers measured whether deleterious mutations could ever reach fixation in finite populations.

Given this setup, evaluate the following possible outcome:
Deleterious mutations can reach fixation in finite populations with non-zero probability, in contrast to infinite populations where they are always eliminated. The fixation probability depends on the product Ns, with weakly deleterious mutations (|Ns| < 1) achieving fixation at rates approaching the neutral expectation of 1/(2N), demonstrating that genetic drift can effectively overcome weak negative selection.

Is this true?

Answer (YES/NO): NO